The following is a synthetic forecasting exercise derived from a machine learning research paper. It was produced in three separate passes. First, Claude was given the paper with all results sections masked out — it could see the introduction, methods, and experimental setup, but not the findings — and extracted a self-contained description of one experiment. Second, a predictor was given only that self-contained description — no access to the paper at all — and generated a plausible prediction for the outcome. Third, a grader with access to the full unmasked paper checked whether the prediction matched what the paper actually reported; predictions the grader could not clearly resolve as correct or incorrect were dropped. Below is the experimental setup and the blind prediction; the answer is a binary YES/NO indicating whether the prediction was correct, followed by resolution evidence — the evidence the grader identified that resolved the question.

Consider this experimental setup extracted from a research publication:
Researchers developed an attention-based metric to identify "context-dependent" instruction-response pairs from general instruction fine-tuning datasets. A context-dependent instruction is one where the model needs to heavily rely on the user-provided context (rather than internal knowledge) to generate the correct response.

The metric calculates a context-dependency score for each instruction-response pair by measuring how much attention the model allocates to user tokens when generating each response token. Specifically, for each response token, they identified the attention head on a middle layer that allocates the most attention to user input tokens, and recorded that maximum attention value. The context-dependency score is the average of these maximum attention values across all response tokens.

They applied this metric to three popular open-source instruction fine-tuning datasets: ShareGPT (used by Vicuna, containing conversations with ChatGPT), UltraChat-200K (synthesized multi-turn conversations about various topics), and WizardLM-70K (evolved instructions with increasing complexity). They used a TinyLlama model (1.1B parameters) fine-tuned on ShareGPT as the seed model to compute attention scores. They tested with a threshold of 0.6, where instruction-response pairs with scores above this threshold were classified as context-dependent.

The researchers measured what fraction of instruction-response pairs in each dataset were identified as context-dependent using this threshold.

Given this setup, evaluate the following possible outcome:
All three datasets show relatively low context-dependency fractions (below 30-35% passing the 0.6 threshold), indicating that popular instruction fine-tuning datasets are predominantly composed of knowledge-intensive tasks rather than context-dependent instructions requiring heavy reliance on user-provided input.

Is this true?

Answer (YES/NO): YES